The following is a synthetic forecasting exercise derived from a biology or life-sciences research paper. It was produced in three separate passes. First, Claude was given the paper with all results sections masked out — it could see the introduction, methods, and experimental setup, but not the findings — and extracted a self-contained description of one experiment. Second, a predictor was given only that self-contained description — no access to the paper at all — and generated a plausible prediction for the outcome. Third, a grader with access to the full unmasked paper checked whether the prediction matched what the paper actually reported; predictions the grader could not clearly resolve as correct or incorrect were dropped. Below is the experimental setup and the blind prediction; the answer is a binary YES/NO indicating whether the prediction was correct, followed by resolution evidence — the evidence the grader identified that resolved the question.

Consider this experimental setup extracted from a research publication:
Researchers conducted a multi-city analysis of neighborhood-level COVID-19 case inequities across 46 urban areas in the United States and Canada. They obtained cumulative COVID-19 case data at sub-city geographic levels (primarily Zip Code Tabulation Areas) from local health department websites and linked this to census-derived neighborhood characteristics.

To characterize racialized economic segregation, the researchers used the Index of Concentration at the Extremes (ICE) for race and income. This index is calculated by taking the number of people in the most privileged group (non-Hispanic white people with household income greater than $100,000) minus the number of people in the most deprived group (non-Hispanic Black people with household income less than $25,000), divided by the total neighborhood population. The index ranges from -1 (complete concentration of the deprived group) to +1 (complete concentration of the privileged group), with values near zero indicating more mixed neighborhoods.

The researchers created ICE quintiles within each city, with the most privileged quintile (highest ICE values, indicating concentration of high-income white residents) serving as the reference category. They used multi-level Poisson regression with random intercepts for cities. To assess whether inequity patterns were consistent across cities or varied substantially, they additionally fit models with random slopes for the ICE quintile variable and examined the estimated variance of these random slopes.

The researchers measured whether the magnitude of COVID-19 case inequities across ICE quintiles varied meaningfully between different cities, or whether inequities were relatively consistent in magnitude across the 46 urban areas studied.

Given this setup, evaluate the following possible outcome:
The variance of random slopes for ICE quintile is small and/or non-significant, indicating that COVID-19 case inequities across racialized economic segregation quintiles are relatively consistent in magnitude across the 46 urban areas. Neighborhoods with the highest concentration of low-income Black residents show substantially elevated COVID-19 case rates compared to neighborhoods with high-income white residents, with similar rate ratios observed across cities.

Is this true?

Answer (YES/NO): YES